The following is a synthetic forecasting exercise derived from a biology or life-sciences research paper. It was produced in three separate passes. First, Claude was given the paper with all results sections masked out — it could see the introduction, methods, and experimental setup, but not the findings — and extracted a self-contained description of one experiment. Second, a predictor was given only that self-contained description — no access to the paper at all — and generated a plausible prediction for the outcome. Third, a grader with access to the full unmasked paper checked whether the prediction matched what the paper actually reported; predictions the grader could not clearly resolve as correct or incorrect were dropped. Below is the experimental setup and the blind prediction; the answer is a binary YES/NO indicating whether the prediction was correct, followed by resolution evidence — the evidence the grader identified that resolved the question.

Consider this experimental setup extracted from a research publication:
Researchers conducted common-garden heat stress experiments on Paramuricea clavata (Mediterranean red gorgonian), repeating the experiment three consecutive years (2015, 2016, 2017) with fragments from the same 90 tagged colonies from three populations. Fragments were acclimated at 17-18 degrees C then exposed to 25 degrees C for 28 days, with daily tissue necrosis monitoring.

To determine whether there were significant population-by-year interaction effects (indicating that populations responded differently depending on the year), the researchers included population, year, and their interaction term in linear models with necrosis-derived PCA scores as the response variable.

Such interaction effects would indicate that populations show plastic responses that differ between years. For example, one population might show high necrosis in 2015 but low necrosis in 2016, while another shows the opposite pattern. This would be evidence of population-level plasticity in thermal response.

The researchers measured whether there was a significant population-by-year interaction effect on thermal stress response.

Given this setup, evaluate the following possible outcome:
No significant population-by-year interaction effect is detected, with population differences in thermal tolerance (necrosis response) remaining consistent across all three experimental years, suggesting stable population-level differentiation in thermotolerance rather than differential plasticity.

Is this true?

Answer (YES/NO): NO